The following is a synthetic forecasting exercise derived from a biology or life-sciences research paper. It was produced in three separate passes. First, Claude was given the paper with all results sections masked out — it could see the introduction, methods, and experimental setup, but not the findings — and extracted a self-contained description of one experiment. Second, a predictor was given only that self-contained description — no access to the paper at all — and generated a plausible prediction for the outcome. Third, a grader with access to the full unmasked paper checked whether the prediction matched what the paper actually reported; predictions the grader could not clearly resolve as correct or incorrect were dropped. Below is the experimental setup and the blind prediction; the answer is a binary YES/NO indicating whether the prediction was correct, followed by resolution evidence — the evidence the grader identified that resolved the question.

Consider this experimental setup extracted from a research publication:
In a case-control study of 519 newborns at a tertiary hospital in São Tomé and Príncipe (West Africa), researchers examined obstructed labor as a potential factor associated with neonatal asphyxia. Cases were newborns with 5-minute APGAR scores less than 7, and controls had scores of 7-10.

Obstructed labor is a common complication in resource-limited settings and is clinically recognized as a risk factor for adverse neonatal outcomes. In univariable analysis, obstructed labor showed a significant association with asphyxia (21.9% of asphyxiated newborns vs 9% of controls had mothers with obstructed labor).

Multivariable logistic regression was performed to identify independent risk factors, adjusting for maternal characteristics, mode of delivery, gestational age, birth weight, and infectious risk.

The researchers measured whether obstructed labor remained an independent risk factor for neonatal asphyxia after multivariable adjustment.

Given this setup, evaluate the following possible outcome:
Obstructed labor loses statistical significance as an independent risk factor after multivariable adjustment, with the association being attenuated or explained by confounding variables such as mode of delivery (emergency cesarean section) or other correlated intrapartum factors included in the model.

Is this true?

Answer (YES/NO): YES